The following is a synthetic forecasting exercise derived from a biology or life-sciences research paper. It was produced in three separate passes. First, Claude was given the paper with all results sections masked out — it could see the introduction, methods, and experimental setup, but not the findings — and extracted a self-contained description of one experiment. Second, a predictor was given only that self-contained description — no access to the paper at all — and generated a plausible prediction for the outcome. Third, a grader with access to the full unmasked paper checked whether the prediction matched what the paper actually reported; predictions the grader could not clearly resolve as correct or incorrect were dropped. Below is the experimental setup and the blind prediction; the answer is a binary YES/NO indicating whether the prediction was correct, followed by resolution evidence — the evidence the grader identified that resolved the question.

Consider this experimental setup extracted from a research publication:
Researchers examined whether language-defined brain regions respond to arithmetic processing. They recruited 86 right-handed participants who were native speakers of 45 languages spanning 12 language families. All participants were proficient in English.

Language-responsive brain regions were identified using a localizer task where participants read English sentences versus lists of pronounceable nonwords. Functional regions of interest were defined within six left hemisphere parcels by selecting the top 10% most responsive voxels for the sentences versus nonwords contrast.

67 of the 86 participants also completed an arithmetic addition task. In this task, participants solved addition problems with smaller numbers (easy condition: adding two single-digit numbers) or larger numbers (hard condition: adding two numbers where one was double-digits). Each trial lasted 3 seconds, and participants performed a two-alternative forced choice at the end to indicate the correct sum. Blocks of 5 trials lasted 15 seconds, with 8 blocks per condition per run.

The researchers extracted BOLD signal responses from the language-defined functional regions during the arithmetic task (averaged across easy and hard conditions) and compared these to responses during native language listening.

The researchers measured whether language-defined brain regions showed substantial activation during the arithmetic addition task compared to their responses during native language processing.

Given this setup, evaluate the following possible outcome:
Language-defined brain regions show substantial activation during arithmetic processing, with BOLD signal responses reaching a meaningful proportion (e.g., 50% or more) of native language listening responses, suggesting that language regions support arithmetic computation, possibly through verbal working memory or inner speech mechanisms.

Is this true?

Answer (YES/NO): NO